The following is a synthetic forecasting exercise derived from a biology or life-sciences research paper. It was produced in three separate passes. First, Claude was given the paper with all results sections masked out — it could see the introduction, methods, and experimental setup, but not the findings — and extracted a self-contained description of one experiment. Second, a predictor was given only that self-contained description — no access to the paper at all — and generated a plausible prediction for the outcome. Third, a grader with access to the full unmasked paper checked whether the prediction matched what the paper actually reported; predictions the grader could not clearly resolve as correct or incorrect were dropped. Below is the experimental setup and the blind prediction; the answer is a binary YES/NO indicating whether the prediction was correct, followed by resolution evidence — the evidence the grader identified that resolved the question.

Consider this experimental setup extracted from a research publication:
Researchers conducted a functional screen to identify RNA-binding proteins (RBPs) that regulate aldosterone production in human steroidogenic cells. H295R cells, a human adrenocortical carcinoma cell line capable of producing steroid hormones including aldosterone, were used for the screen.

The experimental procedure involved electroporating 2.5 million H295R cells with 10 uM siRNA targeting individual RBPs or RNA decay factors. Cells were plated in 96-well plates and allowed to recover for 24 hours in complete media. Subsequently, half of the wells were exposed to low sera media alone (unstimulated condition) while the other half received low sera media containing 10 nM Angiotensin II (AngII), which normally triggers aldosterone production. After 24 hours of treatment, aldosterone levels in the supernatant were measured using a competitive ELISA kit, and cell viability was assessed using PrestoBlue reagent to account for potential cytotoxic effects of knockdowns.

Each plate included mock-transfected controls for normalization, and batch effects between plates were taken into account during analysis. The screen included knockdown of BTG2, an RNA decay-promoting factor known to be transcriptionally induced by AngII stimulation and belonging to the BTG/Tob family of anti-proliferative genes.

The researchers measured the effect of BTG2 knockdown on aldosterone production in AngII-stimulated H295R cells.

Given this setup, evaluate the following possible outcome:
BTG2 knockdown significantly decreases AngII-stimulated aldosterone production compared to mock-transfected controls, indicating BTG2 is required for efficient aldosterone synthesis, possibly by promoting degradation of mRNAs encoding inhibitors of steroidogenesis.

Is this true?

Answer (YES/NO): NO